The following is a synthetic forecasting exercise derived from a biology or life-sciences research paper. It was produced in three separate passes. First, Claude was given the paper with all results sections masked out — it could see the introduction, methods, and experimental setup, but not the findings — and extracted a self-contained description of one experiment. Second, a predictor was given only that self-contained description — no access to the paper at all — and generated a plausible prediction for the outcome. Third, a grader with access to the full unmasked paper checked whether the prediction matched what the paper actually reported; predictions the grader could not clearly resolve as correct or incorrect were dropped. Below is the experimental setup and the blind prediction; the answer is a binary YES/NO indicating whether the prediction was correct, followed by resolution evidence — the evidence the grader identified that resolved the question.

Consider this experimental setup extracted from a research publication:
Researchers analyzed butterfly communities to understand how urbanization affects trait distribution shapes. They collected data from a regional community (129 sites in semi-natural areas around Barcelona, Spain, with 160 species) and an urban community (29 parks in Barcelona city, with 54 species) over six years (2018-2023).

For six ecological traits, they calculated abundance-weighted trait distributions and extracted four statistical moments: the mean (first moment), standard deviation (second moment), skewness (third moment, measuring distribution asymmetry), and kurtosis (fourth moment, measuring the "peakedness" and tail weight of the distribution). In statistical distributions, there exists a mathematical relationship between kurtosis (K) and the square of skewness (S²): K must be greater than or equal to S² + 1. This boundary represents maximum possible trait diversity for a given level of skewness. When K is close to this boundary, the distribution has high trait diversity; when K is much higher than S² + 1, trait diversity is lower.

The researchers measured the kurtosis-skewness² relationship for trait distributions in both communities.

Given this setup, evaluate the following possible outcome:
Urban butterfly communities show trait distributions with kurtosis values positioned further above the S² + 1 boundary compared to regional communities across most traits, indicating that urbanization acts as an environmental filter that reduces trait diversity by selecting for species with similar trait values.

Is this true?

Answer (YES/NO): NO